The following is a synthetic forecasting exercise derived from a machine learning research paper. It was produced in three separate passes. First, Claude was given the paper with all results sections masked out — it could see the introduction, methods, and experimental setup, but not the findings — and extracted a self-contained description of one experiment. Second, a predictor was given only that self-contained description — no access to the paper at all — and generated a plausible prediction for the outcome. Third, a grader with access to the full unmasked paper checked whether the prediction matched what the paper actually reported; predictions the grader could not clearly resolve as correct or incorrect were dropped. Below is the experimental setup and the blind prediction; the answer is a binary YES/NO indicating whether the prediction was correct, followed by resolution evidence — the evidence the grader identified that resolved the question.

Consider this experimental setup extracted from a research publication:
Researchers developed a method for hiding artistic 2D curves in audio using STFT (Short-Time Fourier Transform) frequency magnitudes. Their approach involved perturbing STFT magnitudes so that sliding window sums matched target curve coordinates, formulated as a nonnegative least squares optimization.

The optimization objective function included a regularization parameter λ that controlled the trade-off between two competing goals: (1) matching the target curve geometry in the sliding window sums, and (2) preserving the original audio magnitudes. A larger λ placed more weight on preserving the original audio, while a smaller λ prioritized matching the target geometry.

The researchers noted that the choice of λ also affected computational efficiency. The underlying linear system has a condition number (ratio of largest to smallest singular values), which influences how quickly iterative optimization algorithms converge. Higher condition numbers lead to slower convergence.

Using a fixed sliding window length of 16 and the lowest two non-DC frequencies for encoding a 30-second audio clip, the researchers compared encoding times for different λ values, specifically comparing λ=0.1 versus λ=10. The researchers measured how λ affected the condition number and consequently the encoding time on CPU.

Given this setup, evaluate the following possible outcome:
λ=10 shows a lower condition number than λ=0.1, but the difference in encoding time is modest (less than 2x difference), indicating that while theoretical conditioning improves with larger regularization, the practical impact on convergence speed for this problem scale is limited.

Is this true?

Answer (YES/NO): NO